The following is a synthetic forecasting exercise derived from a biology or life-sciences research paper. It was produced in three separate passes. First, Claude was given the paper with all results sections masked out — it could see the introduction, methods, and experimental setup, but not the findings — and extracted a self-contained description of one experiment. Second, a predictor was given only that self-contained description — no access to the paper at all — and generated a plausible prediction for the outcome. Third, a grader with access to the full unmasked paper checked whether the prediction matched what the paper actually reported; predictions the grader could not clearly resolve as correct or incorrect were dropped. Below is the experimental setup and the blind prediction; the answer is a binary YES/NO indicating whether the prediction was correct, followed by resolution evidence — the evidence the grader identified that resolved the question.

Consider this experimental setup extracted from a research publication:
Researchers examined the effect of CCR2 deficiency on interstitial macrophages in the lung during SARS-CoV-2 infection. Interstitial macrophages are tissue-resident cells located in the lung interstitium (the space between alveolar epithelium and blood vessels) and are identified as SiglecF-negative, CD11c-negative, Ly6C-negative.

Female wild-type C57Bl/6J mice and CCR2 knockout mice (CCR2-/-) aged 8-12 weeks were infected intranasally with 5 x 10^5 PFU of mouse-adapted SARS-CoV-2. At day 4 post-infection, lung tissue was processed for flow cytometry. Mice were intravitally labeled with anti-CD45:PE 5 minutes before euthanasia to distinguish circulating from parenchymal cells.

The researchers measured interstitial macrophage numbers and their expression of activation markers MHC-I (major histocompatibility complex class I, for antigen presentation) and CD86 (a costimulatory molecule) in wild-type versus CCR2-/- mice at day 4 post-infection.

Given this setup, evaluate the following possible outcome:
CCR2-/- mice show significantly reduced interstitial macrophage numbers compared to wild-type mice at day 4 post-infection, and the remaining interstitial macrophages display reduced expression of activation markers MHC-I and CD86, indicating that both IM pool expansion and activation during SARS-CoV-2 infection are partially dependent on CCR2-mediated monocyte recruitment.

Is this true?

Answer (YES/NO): NO